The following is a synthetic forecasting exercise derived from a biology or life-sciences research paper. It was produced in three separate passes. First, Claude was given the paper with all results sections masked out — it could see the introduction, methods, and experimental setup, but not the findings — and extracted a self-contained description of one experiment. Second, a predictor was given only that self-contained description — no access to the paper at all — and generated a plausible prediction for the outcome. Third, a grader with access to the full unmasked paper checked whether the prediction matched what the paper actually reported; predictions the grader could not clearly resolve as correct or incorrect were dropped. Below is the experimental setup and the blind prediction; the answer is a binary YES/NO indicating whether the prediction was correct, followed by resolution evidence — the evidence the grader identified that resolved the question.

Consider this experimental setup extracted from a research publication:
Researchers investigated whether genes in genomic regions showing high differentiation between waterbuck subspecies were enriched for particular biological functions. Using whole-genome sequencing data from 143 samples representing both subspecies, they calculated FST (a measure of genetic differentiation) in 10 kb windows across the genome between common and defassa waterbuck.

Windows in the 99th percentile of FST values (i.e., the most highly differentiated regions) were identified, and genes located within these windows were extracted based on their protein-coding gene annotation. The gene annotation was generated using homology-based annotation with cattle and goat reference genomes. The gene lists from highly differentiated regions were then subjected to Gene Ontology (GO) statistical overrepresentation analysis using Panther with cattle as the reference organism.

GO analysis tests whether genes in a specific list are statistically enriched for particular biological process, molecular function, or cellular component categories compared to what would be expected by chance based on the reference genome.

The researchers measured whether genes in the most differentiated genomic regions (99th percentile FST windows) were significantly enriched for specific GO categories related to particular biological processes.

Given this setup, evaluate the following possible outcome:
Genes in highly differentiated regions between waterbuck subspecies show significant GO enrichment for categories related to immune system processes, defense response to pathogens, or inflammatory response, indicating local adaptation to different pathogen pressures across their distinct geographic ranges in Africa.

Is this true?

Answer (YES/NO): NO